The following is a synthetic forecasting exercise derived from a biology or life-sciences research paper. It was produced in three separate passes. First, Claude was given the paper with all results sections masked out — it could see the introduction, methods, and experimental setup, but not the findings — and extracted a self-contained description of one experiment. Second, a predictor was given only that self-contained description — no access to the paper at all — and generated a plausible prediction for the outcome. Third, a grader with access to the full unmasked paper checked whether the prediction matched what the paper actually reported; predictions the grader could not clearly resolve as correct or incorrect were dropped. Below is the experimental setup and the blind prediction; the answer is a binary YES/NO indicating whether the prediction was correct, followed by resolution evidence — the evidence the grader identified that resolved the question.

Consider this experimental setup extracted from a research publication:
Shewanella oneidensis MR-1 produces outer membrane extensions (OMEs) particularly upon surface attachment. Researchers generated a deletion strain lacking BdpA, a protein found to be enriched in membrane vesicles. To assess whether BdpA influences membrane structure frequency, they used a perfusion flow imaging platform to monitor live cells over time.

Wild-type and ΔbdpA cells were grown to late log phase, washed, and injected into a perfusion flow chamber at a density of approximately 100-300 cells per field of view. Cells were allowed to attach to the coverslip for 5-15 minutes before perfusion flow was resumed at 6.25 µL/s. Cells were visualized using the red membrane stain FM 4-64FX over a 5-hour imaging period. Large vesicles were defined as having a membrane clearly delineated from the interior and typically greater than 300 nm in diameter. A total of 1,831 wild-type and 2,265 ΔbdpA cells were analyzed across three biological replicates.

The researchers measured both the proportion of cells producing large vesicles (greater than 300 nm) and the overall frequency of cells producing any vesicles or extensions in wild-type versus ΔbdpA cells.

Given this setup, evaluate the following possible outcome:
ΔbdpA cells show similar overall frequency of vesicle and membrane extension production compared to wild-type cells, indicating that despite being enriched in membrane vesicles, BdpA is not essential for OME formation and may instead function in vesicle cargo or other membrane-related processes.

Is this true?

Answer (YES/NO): YES